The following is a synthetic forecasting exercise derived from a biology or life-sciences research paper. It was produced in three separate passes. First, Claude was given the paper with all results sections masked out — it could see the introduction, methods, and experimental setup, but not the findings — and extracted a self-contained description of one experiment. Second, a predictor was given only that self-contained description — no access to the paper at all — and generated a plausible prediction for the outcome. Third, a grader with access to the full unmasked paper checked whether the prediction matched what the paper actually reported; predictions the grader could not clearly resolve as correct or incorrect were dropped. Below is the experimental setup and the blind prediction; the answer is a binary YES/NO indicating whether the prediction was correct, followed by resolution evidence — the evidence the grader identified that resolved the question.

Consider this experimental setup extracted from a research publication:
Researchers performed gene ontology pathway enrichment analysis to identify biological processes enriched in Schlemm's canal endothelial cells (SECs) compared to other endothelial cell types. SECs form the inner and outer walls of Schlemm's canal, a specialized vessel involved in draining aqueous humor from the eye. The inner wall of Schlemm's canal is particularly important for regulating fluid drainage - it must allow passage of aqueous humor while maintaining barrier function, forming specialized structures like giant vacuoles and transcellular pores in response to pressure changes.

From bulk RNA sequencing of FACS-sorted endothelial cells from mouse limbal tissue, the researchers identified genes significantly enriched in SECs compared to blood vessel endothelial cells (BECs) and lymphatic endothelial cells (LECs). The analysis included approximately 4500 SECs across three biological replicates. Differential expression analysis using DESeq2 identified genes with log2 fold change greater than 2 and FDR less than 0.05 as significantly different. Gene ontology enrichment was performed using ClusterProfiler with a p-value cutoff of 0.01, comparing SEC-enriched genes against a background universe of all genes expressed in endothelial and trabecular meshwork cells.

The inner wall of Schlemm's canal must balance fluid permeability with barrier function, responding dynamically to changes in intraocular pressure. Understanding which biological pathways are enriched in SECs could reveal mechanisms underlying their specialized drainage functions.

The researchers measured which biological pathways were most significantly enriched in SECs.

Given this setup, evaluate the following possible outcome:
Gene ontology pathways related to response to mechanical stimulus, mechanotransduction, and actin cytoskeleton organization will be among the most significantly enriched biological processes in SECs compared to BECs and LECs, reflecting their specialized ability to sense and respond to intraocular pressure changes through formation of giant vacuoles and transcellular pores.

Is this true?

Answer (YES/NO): NO